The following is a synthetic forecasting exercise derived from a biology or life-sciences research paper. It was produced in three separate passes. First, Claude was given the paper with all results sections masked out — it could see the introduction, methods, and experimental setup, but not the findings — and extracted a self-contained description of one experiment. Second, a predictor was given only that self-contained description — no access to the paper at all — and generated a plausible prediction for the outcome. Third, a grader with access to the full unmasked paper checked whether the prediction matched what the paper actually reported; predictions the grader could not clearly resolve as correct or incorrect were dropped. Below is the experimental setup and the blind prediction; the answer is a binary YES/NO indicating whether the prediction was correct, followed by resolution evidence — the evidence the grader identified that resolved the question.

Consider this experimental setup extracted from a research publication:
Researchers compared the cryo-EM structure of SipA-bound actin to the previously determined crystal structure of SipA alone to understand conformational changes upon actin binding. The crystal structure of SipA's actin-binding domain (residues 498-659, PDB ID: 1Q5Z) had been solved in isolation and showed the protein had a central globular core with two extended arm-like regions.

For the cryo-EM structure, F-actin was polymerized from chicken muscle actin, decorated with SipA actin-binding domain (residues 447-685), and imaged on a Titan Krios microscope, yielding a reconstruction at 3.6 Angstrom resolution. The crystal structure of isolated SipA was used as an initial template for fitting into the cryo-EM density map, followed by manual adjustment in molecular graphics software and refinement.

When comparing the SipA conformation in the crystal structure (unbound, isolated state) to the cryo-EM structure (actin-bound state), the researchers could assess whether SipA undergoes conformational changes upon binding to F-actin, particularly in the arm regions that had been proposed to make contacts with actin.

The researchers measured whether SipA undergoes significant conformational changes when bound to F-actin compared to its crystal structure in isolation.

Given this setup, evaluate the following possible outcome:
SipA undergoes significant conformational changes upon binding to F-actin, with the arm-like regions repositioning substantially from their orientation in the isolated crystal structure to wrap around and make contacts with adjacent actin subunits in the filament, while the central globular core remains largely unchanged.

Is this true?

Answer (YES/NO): NO